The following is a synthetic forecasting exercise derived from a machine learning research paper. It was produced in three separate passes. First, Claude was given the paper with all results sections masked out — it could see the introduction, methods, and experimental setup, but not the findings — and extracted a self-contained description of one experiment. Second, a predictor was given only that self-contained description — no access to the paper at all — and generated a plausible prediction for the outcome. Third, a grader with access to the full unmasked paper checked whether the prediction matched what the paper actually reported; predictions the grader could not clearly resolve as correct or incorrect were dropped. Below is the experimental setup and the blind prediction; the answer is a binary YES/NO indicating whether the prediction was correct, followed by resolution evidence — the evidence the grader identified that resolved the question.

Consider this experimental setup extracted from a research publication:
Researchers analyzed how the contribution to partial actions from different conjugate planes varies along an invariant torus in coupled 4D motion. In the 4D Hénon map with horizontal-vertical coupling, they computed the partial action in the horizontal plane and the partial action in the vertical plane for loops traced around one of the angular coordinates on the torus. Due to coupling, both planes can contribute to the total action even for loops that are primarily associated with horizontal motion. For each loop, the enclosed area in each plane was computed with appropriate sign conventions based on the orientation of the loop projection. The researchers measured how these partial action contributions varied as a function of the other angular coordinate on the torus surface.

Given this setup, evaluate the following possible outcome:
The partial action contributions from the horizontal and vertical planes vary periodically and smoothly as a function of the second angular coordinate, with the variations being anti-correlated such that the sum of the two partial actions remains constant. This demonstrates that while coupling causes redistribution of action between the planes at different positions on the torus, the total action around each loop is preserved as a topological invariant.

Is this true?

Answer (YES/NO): YES